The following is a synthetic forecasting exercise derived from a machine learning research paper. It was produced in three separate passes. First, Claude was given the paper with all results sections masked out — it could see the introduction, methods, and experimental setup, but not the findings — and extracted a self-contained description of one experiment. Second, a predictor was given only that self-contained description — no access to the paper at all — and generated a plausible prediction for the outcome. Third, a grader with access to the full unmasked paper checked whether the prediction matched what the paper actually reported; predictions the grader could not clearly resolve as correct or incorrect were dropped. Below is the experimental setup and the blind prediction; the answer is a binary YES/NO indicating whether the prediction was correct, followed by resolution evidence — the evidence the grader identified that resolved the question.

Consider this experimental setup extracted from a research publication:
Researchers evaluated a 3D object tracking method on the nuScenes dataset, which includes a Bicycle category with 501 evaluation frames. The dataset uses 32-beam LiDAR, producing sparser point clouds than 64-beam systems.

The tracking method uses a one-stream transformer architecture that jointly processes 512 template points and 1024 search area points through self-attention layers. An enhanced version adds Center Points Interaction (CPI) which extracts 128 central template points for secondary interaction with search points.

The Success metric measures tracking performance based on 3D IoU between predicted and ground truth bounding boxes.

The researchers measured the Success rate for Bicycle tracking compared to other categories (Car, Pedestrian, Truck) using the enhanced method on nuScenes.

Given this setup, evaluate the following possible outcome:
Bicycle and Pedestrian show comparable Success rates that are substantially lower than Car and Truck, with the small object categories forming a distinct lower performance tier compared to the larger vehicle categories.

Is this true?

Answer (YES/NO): NO